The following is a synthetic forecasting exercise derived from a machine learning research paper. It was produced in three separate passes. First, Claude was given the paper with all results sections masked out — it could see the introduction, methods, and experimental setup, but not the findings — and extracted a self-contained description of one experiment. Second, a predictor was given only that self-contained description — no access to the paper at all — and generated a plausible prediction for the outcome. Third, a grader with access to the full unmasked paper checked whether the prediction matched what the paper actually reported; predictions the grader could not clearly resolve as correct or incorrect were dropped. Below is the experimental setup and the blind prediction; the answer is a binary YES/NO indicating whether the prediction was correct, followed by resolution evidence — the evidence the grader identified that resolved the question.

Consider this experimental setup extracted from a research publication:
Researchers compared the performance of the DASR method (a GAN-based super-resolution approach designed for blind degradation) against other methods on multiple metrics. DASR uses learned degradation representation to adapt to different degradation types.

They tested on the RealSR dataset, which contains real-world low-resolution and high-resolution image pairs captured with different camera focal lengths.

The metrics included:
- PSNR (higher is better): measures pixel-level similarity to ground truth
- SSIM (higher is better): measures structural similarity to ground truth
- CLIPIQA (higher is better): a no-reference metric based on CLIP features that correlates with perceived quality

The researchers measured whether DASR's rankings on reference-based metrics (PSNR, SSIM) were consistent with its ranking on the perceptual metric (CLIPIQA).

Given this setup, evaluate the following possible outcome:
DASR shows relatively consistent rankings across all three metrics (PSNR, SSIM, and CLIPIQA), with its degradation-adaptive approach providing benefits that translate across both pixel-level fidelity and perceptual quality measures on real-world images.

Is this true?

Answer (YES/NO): NO